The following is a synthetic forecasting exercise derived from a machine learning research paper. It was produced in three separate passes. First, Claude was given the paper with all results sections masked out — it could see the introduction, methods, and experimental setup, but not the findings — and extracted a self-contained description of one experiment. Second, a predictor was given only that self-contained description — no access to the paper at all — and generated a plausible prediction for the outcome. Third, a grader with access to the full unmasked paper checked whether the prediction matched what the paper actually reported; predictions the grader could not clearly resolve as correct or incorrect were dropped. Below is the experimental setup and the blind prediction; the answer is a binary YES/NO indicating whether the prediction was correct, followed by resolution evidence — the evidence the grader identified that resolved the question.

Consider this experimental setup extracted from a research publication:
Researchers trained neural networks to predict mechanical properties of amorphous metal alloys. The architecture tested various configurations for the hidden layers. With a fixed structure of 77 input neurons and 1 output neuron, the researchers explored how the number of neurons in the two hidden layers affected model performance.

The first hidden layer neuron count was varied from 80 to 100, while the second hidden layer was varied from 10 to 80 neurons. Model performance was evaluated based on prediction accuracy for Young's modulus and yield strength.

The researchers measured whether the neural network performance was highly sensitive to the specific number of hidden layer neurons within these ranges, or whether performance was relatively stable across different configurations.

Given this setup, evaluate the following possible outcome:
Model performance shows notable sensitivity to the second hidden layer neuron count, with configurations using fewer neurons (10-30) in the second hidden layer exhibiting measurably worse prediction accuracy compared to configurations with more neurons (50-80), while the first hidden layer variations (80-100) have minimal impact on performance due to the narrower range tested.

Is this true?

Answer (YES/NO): NO